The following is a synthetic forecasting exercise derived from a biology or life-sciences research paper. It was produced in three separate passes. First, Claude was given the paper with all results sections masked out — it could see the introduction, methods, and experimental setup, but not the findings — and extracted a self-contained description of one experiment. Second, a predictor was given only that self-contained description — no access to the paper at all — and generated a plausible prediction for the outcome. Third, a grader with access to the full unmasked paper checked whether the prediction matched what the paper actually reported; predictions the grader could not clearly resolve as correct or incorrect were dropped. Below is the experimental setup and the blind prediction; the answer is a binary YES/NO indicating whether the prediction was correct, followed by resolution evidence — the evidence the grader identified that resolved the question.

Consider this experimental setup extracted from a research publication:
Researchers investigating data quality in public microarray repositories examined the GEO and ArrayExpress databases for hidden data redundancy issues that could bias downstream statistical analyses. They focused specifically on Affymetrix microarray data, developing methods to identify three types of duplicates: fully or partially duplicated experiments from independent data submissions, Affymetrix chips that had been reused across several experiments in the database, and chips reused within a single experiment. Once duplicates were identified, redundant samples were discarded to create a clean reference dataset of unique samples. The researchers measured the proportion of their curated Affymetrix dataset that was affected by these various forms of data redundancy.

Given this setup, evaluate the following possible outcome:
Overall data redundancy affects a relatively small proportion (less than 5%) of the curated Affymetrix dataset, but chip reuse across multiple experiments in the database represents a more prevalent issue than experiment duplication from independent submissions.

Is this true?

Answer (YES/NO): NO